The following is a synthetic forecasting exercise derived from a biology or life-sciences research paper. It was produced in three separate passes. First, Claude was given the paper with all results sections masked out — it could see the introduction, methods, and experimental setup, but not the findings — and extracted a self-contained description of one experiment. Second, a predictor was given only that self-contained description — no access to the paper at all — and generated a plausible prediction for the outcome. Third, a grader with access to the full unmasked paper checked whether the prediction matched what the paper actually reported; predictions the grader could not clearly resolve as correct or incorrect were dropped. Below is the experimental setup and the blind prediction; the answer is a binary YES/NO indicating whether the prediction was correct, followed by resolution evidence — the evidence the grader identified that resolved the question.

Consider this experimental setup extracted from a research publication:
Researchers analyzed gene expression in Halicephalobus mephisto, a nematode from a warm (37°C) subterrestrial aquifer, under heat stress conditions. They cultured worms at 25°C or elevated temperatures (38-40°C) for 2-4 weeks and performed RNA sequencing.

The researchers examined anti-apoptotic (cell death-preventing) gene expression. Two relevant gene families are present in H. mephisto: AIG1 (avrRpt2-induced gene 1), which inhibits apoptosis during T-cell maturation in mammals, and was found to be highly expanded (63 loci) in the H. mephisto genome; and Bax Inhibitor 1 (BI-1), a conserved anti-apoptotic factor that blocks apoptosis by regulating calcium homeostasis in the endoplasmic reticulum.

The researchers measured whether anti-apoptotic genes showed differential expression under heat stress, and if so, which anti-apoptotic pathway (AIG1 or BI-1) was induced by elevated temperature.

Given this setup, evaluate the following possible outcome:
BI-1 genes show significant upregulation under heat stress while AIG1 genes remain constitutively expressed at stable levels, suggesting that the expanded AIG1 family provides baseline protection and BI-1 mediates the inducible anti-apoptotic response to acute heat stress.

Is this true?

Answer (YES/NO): YES